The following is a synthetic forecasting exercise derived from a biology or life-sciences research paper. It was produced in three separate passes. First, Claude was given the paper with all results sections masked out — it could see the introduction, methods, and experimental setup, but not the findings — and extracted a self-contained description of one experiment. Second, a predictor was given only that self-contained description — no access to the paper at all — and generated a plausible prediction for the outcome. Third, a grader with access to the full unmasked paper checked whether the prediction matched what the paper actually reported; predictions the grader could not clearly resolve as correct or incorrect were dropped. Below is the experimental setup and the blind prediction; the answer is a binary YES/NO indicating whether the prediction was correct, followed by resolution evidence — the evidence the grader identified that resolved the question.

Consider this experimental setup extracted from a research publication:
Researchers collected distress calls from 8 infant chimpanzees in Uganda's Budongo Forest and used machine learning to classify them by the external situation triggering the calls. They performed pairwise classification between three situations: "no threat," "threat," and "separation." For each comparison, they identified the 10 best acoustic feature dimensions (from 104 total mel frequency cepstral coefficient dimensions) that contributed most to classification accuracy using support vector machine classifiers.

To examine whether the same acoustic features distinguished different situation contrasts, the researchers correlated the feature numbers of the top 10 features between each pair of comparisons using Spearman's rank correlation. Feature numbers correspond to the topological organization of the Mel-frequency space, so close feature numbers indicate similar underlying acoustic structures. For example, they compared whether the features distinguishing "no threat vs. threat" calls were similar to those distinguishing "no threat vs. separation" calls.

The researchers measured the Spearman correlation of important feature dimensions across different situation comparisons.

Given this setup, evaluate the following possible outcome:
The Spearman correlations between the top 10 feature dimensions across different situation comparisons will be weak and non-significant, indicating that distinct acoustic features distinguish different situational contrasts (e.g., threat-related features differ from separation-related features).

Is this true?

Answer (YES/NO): NO